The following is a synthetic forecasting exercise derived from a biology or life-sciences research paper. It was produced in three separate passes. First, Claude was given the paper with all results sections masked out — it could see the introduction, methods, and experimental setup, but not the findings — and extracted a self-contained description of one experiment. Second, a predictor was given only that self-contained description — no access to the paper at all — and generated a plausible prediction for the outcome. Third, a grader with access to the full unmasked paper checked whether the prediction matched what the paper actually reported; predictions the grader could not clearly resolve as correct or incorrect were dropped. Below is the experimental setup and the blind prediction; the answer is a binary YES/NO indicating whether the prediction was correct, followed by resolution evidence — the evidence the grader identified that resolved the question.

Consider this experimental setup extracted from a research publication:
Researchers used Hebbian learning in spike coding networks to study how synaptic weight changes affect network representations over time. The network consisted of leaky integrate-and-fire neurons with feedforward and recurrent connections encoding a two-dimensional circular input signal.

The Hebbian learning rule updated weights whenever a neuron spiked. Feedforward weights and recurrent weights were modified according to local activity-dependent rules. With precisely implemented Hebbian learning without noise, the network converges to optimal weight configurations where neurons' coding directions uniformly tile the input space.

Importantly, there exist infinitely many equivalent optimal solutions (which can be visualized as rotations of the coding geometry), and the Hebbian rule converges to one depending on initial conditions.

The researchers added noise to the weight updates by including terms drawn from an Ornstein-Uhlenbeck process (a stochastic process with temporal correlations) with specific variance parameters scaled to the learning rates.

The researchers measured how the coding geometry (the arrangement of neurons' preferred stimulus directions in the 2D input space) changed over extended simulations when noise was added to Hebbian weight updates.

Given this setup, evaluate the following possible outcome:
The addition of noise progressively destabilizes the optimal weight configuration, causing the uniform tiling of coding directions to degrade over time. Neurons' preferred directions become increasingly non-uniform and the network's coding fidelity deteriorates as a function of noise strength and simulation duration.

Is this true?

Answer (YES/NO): NO